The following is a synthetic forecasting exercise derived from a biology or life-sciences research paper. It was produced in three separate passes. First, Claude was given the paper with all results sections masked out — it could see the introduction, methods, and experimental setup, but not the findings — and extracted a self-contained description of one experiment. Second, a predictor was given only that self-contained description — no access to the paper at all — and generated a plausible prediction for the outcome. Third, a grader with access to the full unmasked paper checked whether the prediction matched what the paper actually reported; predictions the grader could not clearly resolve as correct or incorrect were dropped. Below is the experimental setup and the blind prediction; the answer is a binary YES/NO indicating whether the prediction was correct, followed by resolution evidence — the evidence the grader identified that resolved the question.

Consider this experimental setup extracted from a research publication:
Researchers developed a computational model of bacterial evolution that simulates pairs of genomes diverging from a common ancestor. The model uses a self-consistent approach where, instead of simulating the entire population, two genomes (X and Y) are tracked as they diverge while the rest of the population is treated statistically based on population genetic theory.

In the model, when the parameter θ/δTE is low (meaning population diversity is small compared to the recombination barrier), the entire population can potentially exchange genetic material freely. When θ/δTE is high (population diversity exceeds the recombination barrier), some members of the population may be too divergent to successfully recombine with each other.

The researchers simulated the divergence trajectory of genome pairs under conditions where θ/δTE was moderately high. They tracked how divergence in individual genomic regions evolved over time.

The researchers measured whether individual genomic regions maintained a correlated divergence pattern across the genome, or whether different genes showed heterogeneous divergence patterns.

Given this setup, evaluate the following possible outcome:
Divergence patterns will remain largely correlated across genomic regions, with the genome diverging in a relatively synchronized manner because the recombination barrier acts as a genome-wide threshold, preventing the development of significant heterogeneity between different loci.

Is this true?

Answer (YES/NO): NO